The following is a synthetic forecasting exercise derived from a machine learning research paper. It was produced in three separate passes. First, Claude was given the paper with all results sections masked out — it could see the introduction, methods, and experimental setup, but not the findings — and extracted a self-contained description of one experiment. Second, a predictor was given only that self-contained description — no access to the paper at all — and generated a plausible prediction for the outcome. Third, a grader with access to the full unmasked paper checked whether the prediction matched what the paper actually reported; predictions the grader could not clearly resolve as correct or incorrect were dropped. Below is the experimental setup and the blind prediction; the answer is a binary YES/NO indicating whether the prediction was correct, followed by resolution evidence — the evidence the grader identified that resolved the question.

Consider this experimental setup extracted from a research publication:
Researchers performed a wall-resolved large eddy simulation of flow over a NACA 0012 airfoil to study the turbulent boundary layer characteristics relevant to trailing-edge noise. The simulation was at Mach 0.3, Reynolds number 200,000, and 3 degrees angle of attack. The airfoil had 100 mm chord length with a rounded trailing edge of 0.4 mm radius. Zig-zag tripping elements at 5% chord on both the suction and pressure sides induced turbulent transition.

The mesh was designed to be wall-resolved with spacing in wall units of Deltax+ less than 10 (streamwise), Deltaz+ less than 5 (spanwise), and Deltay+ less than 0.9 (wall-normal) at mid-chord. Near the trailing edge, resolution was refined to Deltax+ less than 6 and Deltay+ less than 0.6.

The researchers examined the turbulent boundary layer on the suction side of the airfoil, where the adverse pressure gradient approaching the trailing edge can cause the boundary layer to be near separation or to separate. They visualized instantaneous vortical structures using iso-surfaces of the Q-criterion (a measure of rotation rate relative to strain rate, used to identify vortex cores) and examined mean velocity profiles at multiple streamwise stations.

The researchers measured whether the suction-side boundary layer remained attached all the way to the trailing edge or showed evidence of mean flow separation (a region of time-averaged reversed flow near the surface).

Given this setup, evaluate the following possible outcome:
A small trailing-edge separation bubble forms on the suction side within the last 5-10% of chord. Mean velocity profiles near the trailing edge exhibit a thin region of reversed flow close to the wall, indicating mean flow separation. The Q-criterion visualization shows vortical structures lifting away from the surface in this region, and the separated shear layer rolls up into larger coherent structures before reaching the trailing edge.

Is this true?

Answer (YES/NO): NO